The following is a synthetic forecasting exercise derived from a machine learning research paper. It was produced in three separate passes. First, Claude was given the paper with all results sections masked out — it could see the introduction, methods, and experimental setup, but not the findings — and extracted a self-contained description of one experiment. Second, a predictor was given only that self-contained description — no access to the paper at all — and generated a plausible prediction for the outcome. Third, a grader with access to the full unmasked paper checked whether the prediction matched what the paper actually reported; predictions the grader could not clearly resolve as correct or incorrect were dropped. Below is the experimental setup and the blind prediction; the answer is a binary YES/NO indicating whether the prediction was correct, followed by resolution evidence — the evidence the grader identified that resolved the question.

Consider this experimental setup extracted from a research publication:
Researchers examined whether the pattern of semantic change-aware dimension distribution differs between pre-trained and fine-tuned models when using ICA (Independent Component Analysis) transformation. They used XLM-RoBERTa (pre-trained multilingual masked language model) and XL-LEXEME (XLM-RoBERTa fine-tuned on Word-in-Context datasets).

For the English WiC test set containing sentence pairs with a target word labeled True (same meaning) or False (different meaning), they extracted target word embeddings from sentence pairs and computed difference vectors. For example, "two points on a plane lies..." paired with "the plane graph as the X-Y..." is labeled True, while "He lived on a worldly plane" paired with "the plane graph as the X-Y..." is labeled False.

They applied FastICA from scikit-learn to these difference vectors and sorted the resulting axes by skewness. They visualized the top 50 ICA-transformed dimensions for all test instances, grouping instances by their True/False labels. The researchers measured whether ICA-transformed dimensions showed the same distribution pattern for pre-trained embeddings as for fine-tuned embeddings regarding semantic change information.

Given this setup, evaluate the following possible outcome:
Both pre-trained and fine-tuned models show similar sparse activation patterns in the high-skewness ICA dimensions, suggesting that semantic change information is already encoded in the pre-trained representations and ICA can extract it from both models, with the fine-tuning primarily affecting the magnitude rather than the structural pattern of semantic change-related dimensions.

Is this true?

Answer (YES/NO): NO